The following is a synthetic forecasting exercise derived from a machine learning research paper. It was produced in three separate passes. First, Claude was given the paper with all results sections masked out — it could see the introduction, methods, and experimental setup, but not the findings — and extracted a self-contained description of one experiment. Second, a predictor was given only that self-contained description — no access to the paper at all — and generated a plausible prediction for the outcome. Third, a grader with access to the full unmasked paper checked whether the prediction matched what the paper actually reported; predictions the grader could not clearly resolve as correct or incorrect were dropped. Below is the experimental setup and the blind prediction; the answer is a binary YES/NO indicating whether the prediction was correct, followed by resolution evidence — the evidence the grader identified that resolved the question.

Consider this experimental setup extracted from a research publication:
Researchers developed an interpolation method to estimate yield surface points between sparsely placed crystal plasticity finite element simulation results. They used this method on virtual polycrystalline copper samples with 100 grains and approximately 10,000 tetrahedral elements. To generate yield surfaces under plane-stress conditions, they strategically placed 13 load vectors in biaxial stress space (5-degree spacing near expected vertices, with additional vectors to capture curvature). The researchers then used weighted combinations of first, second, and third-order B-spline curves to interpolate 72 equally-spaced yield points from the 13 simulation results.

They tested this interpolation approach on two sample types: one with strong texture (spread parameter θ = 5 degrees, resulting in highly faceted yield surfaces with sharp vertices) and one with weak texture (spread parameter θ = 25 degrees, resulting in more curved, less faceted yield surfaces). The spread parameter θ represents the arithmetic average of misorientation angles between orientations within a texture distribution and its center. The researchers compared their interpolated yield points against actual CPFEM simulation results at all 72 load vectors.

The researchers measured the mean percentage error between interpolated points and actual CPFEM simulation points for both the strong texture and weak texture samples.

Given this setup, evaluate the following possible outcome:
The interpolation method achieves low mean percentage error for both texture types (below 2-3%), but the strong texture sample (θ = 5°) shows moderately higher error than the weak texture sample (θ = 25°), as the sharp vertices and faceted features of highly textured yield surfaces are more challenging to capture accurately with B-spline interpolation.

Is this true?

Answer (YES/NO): NO